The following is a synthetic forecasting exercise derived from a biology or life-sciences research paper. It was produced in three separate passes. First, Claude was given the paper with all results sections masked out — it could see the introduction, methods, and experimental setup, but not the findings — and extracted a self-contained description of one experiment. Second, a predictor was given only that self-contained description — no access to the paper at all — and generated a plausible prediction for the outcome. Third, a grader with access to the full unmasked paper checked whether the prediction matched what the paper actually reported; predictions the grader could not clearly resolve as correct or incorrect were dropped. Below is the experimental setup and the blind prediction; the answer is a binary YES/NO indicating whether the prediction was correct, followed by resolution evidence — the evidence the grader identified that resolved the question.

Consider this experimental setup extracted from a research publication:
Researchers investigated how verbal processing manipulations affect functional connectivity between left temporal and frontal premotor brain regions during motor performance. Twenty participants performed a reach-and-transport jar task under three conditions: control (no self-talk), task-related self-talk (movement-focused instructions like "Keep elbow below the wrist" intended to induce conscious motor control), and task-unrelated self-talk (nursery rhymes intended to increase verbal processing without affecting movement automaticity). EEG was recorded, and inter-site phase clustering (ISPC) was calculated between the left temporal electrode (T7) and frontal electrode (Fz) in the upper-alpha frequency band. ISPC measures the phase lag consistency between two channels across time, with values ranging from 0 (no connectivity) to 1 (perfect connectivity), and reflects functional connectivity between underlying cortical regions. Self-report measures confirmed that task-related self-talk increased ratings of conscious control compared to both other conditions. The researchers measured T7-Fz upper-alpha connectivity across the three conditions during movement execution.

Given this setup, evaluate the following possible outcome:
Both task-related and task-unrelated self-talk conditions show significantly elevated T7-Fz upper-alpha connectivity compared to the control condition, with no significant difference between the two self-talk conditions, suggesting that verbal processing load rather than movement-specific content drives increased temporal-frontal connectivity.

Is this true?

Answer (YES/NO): NO